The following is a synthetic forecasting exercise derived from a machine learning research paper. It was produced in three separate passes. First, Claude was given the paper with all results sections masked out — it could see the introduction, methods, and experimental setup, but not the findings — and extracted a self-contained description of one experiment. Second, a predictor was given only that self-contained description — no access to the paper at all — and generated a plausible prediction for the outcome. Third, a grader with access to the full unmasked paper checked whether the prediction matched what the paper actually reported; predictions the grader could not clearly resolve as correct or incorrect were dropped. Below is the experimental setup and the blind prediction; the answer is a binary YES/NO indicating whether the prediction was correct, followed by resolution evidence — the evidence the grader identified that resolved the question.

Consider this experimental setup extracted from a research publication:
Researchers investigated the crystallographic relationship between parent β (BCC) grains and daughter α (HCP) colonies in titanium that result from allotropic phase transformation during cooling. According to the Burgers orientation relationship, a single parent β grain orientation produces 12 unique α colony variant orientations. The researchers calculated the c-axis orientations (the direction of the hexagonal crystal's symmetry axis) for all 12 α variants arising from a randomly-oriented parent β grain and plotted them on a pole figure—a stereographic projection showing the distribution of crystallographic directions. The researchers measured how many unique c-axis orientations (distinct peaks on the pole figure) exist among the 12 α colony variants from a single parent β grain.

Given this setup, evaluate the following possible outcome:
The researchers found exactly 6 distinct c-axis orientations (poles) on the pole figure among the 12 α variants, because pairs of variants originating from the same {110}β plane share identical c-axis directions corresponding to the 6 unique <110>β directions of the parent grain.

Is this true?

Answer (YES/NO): YES